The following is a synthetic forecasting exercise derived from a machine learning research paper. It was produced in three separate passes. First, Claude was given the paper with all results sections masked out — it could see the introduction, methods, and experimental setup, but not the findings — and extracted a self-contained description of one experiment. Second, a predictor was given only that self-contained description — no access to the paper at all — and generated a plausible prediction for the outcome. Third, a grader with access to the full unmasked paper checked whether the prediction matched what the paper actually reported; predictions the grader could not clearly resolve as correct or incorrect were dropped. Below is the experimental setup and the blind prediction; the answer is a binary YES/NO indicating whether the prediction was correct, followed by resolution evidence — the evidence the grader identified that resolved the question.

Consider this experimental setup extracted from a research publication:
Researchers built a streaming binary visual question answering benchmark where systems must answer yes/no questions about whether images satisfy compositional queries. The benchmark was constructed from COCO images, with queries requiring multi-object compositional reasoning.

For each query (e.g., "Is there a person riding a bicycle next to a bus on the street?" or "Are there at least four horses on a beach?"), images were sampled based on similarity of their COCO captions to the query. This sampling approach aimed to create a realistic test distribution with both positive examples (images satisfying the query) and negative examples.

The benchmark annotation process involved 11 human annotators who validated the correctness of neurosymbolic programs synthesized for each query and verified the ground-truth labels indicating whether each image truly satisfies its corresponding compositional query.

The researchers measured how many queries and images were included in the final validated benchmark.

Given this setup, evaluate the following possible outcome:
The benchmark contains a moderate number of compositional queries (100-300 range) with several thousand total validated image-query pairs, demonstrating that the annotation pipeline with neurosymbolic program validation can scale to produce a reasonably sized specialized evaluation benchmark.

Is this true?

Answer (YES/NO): NO